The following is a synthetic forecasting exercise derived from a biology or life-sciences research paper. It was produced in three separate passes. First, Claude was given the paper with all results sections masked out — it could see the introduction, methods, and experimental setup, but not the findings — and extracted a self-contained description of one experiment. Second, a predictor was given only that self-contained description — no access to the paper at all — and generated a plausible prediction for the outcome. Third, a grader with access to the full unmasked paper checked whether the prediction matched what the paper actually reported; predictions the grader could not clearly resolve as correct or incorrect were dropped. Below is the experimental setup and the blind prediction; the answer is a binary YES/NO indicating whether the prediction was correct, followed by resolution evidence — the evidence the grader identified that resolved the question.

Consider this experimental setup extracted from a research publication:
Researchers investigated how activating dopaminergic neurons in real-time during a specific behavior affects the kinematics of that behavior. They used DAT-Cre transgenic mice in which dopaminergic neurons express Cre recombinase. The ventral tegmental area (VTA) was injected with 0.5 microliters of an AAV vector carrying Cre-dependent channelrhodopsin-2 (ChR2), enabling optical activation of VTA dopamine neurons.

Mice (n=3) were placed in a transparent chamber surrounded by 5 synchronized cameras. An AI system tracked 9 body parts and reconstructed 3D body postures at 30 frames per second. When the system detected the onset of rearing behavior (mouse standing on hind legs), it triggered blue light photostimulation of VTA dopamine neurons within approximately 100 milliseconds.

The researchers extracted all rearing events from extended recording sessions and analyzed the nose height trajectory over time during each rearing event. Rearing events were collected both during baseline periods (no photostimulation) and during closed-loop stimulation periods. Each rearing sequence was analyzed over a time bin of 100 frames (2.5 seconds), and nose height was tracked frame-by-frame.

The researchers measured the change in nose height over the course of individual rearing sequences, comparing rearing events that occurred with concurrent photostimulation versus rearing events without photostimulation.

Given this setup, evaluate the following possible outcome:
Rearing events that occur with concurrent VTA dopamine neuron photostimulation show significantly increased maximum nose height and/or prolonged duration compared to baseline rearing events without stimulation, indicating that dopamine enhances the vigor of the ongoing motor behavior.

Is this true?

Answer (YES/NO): NO